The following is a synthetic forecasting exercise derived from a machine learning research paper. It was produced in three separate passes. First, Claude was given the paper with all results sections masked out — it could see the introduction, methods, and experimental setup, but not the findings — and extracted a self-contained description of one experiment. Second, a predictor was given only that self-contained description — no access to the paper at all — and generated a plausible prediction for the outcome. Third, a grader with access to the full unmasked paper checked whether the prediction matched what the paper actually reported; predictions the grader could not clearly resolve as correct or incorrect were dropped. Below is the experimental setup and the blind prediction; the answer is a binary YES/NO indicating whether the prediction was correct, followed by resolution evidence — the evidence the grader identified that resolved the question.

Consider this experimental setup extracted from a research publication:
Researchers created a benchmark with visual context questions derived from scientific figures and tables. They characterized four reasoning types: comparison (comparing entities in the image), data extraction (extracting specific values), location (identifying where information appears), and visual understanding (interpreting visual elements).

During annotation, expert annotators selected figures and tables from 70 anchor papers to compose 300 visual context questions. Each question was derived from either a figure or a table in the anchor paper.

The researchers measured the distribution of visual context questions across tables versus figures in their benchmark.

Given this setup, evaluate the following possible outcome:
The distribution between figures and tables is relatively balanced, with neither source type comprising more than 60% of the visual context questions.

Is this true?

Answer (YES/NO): NO